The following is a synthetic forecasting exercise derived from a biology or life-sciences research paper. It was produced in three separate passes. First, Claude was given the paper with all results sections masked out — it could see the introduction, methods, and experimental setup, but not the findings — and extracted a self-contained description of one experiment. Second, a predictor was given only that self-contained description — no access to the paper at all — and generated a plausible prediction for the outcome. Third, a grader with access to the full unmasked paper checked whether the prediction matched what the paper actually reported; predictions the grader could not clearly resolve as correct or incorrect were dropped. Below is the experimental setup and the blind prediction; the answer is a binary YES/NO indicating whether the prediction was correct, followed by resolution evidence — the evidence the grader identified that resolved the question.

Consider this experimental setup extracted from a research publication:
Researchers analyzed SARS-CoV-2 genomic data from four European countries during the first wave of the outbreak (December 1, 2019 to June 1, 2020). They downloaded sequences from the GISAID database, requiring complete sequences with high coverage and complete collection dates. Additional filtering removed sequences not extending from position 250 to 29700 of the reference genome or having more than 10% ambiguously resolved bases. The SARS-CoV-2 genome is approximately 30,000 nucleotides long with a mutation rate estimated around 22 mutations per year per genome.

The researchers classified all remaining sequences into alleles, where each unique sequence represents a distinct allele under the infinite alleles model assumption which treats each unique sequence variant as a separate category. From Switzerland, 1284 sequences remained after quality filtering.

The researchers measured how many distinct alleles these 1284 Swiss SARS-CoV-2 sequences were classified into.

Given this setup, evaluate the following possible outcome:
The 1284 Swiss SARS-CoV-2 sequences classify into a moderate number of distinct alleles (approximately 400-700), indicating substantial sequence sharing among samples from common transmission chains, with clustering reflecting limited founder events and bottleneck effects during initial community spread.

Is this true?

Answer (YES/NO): YES